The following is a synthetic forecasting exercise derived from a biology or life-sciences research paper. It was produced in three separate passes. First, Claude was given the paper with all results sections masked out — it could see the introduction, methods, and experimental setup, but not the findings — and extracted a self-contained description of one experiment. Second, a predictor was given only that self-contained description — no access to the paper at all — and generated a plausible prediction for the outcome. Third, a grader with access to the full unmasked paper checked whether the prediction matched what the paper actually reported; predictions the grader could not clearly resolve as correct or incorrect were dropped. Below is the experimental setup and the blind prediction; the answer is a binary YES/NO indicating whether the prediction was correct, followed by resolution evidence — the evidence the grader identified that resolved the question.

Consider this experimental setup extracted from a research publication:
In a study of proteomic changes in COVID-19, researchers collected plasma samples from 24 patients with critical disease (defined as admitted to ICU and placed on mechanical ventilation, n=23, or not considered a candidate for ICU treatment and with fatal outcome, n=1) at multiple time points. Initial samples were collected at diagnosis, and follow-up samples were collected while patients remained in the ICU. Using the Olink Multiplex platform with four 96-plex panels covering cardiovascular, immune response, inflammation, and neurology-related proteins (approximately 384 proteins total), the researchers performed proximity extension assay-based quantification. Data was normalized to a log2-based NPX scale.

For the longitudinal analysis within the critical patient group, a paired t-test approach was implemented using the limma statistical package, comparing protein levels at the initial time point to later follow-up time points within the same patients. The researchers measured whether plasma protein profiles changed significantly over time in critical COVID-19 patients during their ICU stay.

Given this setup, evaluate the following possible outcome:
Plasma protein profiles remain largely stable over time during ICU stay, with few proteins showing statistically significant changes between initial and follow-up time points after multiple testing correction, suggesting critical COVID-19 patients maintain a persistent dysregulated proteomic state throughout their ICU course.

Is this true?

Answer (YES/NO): YES